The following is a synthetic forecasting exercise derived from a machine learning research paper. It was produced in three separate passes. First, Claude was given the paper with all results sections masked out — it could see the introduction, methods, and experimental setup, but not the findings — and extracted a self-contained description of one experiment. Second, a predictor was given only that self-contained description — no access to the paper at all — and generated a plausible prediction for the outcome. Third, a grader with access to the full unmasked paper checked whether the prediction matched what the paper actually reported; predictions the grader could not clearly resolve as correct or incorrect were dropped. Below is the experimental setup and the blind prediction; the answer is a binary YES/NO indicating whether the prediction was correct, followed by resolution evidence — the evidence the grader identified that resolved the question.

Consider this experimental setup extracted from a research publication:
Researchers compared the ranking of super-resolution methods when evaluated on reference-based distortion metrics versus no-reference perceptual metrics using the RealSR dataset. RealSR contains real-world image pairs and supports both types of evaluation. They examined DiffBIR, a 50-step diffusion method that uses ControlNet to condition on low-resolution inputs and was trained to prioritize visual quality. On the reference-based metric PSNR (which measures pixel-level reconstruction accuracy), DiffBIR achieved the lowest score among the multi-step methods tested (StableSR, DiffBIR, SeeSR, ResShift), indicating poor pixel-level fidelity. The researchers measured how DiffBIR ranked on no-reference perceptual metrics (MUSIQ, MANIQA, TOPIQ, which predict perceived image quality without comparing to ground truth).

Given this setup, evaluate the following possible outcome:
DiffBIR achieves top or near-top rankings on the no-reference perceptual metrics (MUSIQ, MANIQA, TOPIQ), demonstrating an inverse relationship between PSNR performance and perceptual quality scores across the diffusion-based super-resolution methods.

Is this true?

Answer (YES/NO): YES